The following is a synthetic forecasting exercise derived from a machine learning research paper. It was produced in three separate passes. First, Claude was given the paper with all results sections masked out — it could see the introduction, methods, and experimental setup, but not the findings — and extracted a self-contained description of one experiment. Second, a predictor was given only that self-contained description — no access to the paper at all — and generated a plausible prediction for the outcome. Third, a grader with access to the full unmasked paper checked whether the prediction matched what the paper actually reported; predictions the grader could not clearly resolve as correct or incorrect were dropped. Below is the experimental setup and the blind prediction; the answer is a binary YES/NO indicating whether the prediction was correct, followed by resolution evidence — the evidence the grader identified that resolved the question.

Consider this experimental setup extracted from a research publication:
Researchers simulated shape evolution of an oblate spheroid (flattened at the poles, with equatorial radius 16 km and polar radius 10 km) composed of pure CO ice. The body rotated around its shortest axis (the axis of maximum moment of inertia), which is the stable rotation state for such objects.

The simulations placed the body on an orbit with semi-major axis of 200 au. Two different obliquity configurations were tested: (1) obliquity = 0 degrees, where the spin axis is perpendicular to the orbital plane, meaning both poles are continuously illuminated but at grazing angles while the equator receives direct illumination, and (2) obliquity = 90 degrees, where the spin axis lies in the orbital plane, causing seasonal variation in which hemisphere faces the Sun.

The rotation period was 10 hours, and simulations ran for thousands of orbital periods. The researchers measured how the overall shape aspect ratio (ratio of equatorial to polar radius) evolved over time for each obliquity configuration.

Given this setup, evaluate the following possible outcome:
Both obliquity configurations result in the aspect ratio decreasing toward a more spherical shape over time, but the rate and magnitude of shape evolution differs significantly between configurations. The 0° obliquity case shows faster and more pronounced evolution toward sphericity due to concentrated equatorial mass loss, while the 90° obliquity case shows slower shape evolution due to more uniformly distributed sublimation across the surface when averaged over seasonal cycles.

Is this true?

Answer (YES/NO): NO